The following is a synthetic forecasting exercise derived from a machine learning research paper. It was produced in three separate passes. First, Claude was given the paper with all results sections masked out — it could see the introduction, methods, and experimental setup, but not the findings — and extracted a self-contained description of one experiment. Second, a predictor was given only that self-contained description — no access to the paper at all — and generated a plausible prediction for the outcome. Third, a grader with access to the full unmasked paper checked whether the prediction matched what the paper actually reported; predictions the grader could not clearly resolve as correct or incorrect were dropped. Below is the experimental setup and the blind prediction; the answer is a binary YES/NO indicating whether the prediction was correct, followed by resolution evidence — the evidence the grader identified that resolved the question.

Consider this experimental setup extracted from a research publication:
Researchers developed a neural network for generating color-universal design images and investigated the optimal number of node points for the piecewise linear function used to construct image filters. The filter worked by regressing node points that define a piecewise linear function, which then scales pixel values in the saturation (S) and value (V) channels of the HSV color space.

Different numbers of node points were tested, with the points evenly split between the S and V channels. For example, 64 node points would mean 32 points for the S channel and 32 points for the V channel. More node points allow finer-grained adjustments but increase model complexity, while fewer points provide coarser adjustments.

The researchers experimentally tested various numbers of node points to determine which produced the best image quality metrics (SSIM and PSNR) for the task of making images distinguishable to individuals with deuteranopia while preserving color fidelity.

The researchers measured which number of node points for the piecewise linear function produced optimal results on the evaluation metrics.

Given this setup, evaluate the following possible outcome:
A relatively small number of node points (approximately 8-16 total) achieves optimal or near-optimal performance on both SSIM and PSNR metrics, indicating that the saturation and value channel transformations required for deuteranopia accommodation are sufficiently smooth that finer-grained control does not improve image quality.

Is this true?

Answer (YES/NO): NO